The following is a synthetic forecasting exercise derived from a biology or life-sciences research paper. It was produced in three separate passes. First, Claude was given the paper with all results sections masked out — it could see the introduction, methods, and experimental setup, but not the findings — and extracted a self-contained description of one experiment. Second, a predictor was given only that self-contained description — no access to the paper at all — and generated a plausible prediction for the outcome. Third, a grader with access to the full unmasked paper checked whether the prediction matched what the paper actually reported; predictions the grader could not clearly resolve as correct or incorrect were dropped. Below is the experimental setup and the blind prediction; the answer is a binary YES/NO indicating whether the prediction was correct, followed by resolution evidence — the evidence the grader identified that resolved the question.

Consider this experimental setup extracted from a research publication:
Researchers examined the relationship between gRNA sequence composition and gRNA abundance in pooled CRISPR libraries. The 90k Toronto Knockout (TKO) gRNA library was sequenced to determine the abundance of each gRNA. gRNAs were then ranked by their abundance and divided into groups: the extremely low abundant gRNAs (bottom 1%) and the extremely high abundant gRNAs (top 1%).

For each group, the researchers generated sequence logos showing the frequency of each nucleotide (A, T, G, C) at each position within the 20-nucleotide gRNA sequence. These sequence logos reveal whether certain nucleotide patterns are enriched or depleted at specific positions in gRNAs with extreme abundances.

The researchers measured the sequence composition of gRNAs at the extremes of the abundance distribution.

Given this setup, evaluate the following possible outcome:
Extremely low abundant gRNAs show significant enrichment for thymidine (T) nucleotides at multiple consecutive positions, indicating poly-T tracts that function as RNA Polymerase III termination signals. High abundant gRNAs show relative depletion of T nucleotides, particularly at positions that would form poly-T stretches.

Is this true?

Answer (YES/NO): NO